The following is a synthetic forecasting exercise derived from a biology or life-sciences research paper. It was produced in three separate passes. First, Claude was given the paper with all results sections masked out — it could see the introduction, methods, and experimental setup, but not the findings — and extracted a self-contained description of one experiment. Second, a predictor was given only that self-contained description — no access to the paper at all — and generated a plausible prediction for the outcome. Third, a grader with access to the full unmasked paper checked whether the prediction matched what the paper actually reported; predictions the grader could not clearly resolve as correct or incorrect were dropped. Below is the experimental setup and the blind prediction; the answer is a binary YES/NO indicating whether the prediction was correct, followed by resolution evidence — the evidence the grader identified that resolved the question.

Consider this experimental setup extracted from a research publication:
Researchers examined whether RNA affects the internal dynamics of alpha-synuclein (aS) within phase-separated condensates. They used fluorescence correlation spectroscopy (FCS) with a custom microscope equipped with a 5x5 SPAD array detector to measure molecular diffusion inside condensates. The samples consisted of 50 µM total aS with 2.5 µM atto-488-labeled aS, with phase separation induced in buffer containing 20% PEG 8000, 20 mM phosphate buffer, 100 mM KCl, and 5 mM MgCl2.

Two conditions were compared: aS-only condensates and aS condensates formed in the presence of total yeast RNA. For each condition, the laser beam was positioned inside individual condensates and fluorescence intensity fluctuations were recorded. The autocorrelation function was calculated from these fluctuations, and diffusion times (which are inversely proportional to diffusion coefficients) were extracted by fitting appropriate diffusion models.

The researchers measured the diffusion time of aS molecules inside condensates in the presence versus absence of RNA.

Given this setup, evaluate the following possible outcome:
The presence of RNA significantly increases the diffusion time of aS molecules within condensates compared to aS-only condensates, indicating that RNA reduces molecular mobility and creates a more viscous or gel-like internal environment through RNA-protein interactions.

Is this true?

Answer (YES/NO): NO